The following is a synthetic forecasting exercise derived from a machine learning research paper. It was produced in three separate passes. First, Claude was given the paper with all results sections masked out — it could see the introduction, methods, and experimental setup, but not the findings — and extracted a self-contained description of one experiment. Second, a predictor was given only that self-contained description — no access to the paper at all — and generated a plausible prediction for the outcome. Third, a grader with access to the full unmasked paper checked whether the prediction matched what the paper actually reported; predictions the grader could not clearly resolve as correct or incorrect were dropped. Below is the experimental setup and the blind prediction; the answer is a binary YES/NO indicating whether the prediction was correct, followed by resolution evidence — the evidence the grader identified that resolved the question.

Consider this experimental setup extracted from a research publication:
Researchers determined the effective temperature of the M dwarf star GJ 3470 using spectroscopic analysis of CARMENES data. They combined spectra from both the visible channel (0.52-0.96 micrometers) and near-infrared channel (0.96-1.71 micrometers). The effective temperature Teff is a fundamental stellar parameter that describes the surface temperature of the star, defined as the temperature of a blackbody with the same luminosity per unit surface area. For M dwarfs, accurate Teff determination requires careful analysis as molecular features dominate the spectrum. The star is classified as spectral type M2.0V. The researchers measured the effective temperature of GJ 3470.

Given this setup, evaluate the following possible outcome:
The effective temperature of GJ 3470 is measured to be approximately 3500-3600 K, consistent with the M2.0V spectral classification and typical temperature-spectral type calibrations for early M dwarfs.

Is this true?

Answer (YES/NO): NO